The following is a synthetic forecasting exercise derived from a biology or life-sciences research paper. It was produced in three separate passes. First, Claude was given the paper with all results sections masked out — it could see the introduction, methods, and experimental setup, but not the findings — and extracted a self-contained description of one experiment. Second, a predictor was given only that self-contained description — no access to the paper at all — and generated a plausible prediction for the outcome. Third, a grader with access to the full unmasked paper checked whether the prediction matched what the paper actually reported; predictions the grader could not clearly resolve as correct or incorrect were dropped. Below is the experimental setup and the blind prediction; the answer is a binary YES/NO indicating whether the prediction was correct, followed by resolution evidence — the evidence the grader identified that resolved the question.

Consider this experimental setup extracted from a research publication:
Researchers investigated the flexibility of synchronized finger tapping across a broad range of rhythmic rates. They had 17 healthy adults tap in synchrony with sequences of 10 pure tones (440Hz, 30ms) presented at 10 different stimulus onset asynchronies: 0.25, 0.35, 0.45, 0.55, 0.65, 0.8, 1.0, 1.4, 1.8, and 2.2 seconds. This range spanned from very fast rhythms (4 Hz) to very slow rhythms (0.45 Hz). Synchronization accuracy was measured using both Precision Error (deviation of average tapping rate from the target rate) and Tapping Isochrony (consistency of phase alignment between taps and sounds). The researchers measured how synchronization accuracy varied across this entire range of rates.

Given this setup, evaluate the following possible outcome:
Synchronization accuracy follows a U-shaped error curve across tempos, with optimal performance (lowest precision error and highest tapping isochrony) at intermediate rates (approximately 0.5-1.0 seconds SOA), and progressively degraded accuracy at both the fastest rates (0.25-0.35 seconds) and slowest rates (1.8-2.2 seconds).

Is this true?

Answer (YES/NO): NO